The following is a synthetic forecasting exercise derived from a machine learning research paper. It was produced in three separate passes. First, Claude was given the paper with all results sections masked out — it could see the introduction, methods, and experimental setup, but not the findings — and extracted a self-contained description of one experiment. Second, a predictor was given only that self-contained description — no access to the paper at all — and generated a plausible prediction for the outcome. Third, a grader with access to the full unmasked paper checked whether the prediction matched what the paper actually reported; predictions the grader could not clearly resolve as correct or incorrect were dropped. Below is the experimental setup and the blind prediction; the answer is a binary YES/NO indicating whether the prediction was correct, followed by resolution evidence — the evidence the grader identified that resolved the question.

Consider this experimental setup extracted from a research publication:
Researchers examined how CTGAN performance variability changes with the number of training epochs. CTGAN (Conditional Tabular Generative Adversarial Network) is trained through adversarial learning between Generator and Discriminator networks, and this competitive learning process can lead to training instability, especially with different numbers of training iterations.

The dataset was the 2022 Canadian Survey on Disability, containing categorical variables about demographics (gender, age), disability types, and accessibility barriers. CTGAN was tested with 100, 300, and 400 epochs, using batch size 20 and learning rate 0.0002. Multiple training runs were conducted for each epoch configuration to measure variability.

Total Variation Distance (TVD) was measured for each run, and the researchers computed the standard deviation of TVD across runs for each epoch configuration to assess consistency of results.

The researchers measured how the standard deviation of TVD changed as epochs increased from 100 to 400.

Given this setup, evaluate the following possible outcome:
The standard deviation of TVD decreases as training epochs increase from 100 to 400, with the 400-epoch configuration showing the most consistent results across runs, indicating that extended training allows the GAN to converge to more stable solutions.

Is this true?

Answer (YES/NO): NO